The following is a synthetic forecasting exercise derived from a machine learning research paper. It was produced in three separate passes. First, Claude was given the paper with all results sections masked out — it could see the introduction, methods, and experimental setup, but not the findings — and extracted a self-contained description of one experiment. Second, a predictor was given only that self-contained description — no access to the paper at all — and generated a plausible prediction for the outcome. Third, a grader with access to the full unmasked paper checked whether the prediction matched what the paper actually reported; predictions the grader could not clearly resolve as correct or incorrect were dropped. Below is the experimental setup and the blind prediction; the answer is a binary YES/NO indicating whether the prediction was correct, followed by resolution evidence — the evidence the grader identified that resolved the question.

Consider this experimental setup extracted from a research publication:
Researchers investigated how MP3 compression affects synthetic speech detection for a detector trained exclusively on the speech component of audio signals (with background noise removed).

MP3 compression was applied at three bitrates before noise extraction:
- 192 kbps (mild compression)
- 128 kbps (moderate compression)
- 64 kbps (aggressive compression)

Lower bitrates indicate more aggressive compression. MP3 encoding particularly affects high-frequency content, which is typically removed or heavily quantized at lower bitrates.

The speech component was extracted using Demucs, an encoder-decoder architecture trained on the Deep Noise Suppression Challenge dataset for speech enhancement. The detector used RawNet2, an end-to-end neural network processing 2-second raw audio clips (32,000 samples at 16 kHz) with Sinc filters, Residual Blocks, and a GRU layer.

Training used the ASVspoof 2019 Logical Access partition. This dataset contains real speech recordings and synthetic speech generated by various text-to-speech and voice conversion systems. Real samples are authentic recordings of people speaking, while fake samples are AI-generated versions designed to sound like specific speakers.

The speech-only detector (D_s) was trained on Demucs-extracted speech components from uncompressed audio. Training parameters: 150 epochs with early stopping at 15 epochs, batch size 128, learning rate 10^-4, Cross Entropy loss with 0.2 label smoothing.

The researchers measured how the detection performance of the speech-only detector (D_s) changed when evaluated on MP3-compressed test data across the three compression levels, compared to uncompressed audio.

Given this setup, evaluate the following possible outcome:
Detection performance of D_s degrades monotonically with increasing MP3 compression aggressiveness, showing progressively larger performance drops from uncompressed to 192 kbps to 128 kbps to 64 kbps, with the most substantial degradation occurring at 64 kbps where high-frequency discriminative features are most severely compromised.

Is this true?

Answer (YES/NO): NO